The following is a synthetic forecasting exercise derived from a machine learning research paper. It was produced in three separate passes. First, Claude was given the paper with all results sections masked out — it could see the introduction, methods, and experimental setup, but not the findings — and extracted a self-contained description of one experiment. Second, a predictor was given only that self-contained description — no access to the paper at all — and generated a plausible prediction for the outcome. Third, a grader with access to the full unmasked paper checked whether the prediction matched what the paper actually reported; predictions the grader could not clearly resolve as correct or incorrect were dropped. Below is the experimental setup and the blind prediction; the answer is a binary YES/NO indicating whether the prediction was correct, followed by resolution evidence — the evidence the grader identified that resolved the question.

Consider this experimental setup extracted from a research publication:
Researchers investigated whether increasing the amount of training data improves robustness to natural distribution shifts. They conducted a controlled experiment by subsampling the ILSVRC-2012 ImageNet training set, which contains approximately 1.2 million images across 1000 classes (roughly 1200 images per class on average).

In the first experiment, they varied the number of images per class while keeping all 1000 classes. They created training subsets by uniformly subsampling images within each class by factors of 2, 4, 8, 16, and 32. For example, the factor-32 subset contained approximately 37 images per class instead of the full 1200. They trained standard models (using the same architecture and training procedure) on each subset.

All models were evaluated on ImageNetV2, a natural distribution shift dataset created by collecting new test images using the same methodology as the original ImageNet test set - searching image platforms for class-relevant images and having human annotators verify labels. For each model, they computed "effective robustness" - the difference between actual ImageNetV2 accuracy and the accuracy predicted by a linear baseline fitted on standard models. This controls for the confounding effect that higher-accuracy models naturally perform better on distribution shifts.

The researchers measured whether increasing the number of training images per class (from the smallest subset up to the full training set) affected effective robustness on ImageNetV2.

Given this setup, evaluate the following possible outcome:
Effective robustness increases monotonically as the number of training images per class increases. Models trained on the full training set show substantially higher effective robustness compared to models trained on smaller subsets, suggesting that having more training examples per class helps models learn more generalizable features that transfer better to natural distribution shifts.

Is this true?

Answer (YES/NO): NO